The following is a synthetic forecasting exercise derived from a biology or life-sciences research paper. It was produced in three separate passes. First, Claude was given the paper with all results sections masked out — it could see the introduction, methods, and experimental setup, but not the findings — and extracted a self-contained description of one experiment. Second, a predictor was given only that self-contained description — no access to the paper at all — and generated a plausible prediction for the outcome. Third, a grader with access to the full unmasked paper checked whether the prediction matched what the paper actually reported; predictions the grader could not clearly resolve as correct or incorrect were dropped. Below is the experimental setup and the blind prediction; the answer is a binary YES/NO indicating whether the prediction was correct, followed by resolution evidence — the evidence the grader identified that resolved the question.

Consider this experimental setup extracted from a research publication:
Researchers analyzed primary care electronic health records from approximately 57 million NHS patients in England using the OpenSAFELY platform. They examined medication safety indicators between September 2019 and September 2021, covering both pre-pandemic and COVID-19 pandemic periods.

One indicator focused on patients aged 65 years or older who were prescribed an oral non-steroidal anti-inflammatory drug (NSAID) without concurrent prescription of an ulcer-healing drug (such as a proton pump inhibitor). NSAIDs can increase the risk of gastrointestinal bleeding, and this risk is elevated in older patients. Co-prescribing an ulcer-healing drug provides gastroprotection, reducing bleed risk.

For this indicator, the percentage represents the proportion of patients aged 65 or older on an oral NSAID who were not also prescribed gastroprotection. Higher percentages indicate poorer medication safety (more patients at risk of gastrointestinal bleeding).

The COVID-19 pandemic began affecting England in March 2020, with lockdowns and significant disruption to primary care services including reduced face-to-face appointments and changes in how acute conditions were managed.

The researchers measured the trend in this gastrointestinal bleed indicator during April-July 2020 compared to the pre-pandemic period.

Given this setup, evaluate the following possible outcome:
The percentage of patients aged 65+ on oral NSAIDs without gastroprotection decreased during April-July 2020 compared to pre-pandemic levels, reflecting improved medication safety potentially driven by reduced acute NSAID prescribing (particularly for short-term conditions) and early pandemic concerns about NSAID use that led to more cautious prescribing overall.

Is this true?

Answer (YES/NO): YES